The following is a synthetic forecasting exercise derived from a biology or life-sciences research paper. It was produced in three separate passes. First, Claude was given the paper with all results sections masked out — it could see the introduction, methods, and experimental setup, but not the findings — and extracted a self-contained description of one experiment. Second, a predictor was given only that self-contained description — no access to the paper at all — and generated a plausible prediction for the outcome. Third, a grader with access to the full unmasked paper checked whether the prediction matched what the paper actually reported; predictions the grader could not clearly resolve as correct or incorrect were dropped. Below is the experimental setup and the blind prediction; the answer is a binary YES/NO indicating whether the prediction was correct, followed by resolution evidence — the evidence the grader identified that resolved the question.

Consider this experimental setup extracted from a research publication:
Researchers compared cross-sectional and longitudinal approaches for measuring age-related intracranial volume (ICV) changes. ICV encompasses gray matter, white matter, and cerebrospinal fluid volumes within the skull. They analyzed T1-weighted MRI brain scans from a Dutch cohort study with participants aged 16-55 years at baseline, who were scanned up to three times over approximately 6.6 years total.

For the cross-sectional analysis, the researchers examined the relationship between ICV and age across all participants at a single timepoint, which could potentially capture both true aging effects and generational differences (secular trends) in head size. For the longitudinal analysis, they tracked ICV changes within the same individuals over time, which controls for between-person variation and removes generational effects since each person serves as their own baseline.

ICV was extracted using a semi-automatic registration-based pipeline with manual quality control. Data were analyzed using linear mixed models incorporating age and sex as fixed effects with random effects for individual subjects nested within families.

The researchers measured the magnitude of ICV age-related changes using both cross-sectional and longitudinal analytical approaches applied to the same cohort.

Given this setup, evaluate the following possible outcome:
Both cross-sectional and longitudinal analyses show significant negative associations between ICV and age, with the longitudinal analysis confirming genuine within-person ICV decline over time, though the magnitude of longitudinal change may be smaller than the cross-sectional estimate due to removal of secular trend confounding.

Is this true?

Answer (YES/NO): NO